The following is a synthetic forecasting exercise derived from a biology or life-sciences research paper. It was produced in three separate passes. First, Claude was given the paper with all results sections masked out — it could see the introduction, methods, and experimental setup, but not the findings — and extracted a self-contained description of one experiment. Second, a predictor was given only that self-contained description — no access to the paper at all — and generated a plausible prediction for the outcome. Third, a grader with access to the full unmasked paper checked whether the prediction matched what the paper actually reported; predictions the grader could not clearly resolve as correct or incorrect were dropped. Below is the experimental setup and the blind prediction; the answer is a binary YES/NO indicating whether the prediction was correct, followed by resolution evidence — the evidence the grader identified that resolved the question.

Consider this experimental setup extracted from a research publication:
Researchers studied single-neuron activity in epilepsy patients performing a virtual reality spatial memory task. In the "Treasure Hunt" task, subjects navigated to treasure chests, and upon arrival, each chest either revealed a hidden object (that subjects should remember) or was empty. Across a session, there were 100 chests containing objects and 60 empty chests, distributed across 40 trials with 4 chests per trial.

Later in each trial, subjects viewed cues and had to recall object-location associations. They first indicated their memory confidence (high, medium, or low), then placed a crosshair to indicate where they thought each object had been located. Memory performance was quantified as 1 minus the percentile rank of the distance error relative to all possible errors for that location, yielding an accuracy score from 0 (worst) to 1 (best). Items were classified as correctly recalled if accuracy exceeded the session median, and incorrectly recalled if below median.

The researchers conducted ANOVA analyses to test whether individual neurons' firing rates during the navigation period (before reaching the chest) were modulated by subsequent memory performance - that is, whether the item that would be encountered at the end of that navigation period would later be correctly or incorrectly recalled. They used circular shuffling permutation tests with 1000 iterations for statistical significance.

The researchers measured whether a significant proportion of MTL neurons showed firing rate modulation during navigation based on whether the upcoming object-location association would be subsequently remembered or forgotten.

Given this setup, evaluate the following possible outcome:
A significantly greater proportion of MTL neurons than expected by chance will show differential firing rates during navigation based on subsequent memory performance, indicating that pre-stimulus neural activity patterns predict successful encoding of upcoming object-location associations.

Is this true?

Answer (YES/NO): NO